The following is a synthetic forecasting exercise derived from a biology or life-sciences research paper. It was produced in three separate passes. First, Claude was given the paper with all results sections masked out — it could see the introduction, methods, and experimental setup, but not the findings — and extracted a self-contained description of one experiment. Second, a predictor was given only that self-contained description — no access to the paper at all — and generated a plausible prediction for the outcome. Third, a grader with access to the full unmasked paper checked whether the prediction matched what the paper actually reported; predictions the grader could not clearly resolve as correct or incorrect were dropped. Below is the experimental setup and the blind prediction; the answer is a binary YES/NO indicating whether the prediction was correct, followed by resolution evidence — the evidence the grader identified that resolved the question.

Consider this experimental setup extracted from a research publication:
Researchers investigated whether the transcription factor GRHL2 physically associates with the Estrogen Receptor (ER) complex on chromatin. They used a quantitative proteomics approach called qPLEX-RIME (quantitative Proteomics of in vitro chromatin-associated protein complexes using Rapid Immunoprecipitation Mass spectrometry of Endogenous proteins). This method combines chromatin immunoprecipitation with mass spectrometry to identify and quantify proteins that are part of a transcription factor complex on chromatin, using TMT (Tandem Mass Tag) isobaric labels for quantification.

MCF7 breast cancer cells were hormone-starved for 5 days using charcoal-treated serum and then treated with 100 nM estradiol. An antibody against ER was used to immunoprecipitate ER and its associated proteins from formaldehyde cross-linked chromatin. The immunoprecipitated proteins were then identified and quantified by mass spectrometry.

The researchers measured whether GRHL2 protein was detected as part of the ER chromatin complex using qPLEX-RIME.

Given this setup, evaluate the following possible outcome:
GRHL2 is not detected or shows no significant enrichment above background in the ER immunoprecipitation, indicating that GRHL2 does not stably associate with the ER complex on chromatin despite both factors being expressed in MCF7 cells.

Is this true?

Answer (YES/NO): NO